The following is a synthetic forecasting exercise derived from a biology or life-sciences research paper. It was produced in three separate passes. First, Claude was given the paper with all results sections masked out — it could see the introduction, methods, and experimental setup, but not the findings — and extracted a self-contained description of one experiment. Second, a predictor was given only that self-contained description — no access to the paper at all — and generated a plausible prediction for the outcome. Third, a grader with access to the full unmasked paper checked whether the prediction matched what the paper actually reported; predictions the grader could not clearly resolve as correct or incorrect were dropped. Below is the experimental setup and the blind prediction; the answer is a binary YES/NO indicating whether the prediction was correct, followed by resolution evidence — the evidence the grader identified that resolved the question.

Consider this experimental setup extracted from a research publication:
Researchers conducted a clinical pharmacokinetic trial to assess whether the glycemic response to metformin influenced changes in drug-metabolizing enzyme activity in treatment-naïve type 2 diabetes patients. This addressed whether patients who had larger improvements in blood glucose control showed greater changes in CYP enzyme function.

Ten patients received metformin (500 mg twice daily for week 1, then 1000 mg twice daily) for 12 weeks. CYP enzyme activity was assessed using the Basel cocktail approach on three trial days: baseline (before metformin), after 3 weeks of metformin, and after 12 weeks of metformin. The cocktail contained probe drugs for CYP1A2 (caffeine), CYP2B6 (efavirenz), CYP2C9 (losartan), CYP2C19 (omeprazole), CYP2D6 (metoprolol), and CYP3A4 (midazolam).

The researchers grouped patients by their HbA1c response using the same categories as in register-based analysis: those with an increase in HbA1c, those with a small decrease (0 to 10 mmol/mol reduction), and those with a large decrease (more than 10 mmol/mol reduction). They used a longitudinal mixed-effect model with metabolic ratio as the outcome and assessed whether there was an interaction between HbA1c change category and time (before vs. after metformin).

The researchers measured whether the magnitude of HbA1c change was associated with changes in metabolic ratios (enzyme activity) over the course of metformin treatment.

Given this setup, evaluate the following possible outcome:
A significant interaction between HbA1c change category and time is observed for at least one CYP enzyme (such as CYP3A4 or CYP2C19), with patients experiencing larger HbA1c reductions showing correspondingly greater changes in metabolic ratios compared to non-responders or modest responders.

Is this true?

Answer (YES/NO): NO